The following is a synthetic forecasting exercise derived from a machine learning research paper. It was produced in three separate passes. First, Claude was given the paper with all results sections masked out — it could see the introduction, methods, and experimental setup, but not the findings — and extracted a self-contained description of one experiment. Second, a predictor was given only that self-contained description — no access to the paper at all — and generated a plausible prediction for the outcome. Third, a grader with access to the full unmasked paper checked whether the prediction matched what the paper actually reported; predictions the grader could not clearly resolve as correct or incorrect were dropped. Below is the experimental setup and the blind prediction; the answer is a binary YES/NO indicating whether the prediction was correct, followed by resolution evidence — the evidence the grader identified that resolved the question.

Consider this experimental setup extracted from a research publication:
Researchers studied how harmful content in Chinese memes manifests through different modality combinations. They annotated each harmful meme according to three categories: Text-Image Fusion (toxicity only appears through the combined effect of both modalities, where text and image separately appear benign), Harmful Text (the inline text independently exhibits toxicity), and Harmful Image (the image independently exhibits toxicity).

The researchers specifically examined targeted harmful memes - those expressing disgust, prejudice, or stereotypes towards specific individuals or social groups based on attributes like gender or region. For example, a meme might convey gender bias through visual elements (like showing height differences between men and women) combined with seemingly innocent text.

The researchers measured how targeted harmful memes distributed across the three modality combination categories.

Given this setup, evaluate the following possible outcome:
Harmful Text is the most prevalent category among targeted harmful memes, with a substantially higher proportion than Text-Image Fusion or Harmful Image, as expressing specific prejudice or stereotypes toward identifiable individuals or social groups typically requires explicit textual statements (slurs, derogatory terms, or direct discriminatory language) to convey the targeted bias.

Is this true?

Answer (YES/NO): NO